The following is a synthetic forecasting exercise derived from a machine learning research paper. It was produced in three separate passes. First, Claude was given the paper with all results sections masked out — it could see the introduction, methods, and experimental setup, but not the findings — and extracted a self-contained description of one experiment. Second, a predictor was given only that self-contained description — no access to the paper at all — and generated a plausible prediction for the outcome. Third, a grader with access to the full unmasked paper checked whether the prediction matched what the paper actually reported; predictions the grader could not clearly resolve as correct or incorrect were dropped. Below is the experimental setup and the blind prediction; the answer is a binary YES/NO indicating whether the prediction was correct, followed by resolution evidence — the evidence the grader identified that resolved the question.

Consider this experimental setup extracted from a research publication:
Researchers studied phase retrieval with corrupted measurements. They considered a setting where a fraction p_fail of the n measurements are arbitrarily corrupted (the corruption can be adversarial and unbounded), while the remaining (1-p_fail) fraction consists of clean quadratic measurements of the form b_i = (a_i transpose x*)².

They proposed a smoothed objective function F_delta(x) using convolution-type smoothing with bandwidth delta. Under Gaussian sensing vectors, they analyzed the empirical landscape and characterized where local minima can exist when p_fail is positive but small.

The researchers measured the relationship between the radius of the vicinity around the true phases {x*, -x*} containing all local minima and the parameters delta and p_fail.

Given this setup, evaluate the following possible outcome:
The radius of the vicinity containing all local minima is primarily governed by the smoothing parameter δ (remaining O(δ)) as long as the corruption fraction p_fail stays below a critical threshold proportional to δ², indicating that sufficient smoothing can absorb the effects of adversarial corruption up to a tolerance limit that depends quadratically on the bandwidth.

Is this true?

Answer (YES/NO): NO